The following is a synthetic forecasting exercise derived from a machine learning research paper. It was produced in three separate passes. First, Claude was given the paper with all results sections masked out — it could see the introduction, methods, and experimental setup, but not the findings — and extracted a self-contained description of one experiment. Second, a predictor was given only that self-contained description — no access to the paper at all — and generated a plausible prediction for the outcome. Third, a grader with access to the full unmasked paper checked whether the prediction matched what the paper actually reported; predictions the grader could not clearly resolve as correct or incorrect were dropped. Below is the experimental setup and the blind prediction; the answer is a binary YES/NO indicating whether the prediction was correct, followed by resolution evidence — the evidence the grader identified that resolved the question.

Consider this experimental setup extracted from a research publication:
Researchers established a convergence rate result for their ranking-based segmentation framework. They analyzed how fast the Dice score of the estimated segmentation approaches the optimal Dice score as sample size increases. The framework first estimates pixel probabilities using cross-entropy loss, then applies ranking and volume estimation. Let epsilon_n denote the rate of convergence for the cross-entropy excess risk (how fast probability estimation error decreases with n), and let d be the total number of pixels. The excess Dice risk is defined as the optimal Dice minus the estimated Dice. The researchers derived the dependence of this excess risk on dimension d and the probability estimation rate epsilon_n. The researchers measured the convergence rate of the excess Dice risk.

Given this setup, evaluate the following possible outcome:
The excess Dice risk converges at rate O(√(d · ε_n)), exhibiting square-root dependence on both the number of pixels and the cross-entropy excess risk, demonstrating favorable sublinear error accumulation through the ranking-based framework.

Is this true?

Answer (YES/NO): YES